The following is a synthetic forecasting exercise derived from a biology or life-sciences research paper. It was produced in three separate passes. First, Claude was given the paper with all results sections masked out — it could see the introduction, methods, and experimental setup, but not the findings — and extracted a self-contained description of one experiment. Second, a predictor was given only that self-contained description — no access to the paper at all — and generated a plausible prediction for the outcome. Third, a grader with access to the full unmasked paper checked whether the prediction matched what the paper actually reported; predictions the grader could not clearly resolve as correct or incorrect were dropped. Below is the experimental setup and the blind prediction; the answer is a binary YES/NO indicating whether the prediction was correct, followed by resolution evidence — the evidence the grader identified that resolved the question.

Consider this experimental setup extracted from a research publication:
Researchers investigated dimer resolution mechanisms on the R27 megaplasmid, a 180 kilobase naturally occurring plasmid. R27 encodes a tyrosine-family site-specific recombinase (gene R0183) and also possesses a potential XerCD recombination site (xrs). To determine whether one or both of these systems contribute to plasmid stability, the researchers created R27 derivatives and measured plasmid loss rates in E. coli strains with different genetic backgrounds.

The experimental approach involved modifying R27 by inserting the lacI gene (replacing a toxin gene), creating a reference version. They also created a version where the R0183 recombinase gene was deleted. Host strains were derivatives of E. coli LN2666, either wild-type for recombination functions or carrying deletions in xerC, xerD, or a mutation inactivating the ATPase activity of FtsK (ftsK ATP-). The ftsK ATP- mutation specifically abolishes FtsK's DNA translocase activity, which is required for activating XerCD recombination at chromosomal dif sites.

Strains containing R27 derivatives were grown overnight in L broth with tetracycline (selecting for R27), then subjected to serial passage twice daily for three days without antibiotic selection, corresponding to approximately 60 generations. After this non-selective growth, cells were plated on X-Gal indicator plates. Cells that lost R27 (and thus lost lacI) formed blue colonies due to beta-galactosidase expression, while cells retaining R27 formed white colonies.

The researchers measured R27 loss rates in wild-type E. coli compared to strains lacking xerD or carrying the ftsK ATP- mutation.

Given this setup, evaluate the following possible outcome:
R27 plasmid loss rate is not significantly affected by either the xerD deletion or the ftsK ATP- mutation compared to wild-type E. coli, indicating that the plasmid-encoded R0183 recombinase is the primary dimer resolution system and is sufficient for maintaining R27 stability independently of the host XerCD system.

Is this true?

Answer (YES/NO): NO